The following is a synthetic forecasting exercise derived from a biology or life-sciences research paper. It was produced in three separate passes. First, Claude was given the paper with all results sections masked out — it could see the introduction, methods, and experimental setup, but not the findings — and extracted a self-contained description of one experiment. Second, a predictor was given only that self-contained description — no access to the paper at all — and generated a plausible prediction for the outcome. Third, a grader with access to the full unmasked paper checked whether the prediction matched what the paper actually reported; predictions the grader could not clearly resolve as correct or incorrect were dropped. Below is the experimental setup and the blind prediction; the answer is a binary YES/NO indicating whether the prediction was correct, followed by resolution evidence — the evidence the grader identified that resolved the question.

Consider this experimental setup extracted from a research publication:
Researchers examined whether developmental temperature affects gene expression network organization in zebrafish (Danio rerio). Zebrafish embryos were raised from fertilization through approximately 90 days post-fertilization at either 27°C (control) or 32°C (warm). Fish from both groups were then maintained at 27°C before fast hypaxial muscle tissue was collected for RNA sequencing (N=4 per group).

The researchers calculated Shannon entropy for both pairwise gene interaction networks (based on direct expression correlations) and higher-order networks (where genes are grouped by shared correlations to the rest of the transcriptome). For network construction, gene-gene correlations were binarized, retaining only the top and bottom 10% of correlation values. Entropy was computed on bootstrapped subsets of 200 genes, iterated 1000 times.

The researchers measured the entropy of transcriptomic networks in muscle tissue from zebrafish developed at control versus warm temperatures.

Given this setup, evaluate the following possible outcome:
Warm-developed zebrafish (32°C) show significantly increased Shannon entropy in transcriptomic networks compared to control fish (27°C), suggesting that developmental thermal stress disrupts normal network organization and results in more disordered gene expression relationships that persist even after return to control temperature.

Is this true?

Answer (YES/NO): YES